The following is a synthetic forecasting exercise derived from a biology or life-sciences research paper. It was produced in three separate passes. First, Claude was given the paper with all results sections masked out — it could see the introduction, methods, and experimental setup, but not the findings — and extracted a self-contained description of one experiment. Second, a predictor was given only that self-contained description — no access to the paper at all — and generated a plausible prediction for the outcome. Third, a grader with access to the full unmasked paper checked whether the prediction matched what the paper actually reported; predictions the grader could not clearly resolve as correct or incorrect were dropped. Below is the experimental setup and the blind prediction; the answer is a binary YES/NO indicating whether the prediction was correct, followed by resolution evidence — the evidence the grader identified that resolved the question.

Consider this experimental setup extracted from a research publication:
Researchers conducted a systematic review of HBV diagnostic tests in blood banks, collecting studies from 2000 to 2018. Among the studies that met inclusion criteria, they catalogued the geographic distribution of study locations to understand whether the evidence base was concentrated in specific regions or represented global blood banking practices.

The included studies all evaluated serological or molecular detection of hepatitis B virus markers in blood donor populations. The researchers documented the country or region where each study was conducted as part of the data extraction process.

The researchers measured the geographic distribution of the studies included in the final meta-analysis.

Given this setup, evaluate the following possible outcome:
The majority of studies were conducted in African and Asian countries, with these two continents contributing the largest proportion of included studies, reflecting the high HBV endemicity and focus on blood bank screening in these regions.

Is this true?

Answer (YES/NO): YES